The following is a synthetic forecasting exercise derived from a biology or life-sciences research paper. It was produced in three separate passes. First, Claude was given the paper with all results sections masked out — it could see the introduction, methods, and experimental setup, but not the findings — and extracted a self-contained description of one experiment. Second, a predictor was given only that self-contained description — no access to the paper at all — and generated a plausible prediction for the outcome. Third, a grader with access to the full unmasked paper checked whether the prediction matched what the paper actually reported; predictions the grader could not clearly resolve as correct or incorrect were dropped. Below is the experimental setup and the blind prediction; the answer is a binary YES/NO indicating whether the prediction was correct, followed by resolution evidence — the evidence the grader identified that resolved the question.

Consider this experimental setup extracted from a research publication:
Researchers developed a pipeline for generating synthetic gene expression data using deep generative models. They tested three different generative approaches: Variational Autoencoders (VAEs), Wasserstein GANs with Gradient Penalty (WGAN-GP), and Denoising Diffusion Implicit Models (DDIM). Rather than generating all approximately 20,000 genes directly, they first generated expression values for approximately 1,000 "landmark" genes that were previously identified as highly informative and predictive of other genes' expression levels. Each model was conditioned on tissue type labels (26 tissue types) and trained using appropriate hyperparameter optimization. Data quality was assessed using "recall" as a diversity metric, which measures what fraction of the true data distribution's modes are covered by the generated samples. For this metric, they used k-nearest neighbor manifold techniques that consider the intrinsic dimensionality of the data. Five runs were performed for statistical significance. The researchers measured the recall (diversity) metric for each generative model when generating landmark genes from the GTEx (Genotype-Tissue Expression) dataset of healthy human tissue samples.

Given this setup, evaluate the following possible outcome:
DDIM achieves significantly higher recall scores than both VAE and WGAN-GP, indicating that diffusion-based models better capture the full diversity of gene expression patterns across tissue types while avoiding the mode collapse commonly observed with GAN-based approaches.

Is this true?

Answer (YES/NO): NO